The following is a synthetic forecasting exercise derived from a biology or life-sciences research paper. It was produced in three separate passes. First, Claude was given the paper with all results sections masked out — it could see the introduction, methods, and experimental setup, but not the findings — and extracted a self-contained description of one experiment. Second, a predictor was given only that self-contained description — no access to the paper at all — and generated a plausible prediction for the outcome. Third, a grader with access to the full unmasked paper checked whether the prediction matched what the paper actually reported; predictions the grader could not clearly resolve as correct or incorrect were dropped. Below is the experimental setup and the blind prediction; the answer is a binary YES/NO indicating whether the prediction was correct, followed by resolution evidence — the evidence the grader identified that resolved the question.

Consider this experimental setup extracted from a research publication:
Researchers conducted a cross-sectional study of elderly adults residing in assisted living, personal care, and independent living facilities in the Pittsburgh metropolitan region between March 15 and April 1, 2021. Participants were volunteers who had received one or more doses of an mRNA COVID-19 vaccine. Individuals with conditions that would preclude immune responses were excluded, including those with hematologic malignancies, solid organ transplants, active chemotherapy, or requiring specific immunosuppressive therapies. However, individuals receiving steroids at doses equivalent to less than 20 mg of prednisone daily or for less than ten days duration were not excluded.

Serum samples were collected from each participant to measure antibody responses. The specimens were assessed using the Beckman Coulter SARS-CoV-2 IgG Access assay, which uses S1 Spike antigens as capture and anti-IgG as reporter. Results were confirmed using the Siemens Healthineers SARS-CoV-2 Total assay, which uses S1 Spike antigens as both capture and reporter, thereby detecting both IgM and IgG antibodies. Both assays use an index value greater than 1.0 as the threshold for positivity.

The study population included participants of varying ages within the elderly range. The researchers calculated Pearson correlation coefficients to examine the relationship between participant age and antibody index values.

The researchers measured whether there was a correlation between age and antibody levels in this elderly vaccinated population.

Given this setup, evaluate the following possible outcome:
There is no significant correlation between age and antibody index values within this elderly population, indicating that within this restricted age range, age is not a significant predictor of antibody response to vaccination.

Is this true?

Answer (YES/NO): YES